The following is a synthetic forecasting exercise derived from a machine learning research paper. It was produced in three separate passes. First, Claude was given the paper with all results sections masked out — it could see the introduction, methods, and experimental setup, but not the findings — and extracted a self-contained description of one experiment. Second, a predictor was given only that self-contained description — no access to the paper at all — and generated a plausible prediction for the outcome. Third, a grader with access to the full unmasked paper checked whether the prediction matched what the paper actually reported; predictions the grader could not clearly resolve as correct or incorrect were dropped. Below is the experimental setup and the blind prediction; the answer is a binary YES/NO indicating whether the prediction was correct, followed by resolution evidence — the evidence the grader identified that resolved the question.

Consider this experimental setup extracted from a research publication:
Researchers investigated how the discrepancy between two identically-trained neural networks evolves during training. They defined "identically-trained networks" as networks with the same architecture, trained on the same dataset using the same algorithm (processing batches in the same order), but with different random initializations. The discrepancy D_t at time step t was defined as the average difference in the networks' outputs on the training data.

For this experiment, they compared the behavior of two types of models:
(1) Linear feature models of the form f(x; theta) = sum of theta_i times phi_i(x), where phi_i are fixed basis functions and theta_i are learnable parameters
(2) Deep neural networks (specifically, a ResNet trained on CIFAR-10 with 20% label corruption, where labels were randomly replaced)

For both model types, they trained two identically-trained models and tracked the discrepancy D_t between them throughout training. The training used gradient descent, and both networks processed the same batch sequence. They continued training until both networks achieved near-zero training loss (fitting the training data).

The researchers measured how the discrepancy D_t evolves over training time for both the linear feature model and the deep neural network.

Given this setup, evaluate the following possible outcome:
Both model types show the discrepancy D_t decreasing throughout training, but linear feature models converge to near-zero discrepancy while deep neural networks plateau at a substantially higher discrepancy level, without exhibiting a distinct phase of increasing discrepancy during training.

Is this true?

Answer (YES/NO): NO